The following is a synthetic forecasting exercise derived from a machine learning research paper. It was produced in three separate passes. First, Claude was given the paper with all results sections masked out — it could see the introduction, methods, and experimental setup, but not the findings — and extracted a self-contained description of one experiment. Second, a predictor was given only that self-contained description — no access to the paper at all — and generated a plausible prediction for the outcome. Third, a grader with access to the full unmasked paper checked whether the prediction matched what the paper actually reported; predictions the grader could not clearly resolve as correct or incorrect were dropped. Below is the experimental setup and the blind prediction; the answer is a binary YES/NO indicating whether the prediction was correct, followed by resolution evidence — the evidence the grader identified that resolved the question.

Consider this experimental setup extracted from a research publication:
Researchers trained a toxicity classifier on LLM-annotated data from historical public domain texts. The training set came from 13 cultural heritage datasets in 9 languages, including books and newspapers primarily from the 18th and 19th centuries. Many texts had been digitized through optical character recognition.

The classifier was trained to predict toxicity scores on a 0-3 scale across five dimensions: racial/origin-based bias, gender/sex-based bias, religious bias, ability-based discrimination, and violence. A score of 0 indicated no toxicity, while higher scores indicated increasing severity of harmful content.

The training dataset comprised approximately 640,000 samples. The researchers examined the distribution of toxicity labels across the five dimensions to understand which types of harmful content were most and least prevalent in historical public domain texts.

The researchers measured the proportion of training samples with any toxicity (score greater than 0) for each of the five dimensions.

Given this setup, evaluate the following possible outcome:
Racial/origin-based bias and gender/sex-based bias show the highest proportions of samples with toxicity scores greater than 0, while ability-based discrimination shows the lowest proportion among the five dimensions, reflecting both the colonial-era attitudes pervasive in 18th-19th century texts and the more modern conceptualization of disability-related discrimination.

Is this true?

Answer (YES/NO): NO